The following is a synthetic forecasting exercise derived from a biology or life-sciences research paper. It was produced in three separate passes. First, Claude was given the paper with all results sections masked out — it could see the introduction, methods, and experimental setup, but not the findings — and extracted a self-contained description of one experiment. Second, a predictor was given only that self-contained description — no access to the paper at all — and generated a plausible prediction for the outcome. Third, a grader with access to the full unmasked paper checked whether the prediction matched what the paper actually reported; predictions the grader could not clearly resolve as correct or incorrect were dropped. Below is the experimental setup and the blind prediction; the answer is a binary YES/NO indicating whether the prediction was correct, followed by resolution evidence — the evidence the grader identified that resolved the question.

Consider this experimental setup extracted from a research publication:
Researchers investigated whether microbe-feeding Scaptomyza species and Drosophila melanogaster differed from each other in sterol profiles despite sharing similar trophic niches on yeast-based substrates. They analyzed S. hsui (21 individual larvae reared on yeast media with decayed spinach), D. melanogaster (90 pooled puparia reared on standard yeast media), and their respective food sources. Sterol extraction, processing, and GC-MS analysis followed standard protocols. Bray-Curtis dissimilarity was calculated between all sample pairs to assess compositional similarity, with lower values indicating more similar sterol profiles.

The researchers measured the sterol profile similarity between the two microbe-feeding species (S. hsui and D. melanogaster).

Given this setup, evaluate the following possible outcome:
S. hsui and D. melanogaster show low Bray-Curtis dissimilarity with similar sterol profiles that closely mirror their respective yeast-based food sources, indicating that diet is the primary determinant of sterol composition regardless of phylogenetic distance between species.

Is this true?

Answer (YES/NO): NO